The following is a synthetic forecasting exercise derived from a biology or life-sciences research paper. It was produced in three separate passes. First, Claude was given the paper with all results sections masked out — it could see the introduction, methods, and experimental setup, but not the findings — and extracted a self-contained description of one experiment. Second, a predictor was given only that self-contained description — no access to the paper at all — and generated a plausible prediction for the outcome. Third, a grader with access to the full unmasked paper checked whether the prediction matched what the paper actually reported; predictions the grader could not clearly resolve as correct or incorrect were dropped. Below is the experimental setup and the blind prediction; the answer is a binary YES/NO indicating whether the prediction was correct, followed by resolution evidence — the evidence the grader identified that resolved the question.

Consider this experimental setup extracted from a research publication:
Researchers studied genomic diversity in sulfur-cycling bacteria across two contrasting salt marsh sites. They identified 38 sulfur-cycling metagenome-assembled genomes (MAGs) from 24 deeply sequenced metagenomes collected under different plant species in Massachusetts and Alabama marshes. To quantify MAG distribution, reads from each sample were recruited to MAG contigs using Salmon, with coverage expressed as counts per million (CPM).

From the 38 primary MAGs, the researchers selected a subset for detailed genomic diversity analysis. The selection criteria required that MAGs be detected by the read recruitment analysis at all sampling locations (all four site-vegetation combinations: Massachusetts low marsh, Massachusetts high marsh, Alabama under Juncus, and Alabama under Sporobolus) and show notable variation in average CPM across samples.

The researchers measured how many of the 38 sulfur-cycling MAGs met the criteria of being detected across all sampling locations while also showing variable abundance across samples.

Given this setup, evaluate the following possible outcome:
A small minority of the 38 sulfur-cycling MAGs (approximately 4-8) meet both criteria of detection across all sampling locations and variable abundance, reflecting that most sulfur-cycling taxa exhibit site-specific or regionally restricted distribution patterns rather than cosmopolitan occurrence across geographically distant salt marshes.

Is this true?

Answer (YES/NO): YES